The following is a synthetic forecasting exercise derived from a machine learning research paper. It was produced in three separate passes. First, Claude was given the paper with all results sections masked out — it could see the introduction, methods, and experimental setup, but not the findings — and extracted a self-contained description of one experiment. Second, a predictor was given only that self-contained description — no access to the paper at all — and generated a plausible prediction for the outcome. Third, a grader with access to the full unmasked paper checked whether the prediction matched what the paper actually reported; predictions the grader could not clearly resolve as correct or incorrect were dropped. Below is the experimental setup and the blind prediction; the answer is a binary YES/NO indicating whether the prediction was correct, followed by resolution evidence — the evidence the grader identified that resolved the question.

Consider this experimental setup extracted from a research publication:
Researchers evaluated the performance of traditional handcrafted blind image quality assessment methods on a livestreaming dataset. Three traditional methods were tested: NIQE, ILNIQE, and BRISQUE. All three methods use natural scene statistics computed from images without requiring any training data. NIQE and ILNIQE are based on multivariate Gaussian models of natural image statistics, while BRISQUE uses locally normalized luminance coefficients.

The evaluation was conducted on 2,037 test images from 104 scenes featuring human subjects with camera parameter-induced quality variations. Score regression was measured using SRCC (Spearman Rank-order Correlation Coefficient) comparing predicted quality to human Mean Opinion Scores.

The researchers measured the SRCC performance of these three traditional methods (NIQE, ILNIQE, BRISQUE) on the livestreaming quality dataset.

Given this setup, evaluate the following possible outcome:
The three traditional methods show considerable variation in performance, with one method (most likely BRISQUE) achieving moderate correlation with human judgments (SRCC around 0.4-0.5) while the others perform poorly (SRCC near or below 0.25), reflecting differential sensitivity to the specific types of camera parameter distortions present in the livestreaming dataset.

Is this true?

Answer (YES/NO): NO